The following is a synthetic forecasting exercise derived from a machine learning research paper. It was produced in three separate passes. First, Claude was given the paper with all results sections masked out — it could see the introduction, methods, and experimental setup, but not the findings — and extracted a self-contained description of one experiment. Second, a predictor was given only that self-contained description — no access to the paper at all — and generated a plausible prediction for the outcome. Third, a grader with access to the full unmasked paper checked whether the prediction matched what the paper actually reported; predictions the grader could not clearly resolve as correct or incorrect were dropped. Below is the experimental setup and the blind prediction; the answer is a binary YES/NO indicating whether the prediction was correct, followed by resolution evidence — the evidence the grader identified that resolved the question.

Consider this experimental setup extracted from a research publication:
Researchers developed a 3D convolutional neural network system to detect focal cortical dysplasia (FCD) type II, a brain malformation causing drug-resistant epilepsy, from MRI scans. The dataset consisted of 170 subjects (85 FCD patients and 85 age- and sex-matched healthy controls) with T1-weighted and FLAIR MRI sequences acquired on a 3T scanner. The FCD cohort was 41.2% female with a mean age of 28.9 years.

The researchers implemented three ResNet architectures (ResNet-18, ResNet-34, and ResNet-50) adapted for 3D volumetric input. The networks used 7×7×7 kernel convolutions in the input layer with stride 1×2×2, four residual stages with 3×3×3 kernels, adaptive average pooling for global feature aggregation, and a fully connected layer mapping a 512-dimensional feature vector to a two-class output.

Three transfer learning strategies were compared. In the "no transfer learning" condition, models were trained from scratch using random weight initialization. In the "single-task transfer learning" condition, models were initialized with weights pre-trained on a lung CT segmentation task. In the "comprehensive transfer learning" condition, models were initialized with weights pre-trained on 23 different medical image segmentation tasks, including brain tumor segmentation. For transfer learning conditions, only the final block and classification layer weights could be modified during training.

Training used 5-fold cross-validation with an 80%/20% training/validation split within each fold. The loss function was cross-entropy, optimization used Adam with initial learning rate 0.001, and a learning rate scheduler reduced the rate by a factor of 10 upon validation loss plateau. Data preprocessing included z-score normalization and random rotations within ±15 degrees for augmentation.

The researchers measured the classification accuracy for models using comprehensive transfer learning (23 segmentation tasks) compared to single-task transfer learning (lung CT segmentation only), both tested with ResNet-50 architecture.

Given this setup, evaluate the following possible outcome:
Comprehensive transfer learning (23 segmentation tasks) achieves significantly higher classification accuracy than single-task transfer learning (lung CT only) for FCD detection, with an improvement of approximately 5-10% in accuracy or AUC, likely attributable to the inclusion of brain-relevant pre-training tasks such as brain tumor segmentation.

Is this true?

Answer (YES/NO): NO